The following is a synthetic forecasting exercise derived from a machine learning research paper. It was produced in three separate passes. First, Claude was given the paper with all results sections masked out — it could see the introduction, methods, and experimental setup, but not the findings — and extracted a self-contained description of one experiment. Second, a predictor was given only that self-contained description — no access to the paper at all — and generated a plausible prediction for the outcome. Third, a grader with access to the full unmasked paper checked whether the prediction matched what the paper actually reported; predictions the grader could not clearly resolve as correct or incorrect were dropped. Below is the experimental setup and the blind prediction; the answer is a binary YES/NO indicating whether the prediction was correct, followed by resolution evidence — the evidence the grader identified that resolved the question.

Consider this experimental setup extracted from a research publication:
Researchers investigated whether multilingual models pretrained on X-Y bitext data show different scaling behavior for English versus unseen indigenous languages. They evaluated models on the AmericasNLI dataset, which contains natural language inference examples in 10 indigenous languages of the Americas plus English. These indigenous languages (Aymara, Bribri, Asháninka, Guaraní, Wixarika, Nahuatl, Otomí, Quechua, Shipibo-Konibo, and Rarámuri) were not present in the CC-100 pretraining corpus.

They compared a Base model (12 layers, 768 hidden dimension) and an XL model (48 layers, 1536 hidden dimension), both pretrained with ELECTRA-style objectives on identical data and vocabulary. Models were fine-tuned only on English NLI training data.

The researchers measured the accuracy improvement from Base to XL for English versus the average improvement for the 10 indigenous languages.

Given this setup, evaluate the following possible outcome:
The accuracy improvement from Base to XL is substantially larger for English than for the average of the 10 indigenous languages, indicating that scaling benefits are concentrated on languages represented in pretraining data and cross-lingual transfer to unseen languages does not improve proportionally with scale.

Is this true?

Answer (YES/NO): YES